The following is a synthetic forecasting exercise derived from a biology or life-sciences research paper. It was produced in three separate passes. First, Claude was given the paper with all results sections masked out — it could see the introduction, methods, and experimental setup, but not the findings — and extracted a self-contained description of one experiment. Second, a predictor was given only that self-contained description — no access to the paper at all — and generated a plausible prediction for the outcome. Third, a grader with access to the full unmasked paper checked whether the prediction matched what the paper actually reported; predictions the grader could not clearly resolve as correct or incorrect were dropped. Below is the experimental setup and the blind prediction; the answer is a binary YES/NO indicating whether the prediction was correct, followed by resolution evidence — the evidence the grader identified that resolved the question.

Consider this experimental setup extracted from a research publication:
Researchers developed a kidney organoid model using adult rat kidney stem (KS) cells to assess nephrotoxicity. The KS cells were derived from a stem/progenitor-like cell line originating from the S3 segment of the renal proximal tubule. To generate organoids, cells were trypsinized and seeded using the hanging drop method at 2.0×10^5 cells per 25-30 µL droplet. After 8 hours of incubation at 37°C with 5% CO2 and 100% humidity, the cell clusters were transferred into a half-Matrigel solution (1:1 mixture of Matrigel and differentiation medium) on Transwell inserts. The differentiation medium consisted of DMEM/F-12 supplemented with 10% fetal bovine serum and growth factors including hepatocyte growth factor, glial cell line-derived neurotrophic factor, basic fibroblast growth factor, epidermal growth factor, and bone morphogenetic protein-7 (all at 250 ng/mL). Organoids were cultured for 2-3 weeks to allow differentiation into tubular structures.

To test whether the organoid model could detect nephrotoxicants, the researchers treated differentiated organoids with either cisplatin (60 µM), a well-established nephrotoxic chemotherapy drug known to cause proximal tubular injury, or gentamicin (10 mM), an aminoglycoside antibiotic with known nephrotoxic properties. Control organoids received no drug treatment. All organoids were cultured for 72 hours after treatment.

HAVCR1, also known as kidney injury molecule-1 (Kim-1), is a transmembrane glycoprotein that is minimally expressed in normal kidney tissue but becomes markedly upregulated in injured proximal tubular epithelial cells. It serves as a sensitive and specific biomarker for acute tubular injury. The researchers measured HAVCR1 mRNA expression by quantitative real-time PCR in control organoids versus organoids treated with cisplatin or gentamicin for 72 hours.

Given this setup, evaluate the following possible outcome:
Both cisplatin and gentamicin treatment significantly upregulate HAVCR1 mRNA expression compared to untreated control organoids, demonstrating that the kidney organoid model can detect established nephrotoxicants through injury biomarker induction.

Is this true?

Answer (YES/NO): YES